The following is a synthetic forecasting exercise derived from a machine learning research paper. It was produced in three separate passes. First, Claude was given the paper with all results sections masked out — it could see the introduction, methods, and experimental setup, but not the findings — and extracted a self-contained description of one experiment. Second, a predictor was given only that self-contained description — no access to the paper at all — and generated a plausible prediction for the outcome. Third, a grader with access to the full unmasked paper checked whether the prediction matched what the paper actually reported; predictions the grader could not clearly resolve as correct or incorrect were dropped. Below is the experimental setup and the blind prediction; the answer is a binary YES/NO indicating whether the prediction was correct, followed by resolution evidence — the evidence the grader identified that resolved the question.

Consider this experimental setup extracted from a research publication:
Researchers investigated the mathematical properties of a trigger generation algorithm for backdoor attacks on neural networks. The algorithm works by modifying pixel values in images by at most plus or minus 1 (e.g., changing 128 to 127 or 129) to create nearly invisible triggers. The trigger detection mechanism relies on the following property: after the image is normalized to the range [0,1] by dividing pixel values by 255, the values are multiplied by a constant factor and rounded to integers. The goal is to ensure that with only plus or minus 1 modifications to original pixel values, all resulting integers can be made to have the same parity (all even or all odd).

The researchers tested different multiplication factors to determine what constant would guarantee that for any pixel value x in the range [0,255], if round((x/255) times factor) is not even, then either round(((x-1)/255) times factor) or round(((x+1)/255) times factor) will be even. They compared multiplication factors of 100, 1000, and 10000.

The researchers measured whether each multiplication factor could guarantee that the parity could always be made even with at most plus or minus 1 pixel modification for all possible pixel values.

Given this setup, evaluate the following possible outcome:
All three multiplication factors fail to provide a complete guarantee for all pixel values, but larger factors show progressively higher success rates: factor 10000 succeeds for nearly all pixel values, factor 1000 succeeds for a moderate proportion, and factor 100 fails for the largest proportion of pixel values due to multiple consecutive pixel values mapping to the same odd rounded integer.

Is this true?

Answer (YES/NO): NO